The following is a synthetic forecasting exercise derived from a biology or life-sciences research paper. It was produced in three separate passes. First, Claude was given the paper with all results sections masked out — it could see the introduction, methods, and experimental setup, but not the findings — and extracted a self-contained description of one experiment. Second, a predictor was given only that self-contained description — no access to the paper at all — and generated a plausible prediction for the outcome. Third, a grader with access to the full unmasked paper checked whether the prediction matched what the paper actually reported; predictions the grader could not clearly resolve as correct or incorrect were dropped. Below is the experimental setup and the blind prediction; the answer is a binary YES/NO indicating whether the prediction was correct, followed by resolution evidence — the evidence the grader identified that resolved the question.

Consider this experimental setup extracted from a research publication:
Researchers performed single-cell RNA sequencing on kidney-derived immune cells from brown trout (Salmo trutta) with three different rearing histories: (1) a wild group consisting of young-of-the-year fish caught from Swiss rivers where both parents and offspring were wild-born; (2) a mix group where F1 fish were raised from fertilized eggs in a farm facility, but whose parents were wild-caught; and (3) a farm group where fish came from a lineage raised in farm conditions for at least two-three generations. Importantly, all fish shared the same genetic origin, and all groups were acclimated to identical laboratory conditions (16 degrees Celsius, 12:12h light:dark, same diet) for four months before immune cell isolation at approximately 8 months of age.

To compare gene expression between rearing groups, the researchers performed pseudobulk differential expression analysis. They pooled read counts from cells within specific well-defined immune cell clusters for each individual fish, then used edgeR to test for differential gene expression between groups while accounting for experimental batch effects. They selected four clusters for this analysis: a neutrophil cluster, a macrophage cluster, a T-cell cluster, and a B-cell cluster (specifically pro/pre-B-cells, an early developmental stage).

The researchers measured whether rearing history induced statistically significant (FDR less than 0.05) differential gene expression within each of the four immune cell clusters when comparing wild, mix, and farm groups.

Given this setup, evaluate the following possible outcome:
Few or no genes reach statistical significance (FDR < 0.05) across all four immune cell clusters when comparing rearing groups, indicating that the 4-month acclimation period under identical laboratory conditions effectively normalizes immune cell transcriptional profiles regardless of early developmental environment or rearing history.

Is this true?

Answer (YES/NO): NO